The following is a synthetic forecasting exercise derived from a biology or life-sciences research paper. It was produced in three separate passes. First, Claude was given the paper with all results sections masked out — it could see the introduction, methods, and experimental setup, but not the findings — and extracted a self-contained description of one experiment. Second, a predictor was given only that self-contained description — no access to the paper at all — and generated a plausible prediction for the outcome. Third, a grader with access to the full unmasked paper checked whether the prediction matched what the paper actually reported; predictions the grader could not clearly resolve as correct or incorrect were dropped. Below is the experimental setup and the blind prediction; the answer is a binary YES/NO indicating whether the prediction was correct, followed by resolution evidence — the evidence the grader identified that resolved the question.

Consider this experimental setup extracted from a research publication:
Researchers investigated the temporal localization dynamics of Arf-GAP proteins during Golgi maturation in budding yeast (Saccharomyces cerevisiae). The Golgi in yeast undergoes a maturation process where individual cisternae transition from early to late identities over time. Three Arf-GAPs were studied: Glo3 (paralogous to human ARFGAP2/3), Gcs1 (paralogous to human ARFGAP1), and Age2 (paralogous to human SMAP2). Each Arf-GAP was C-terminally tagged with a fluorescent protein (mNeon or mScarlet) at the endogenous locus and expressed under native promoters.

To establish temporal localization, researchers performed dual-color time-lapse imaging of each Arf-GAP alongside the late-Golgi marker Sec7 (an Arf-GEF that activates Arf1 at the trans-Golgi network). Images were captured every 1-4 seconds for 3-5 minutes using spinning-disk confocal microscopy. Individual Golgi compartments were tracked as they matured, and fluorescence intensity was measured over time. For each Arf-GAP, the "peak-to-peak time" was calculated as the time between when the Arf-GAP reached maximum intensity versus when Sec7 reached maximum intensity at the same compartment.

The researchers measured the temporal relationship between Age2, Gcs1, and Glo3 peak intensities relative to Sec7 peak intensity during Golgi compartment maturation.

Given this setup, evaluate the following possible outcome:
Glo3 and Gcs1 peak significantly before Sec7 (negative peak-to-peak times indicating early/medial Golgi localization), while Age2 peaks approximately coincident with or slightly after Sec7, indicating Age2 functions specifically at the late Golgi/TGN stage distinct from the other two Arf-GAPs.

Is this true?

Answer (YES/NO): NO